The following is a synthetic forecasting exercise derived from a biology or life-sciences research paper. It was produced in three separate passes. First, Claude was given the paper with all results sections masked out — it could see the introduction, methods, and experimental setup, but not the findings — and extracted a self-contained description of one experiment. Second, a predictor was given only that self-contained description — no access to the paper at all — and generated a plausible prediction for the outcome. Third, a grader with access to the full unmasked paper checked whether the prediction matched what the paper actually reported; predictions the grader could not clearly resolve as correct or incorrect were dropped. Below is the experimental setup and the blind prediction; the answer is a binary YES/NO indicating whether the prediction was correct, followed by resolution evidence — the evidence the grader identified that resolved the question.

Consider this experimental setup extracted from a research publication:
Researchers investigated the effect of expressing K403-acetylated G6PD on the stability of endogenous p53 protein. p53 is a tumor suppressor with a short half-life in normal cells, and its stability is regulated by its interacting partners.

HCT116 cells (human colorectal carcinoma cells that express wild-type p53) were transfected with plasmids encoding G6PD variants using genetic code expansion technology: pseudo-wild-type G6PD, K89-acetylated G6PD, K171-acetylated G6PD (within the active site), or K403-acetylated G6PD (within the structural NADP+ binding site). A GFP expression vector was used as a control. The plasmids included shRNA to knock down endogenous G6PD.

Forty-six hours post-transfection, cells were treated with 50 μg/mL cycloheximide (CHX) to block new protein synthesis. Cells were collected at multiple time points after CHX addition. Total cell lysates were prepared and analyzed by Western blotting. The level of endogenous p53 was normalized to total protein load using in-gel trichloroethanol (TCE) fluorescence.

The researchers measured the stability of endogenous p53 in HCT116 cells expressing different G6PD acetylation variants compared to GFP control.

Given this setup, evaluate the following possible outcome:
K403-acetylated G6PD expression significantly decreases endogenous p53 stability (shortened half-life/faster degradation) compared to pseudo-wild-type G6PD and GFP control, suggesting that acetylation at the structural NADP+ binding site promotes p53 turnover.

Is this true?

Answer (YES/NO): NO